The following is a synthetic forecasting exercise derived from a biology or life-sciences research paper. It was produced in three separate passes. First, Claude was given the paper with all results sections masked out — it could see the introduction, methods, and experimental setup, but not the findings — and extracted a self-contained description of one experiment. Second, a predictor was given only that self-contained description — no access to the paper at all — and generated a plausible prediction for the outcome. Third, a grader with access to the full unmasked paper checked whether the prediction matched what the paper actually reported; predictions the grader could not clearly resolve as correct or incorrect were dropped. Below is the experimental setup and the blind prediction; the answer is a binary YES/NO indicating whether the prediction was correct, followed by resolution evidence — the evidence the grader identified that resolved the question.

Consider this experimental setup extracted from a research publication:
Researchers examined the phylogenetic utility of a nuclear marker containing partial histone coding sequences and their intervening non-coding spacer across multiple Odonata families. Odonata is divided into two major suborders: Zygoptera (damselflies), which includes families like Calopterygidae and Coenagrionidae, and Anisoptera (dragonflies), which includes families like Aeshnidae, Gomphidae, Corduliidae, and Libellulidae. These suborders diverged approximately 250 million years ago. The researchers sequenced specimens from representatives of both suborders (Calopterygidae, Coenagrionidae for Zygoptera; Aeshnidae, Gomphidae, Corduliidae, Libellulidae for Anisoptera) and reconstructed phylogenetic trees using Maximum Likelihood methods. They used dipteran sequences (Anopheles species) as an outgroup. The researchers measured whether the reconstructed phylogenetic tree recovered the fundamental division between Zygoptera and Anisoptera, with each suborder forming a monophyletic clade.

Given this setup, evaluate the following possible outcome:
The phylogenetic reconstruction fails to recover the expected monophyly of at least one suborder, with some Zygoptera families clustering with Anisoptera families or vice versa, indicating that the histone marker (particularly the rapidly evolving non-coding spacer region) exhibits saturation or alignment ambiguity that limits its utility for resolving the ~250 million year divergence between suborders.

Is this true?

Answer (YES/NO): NO